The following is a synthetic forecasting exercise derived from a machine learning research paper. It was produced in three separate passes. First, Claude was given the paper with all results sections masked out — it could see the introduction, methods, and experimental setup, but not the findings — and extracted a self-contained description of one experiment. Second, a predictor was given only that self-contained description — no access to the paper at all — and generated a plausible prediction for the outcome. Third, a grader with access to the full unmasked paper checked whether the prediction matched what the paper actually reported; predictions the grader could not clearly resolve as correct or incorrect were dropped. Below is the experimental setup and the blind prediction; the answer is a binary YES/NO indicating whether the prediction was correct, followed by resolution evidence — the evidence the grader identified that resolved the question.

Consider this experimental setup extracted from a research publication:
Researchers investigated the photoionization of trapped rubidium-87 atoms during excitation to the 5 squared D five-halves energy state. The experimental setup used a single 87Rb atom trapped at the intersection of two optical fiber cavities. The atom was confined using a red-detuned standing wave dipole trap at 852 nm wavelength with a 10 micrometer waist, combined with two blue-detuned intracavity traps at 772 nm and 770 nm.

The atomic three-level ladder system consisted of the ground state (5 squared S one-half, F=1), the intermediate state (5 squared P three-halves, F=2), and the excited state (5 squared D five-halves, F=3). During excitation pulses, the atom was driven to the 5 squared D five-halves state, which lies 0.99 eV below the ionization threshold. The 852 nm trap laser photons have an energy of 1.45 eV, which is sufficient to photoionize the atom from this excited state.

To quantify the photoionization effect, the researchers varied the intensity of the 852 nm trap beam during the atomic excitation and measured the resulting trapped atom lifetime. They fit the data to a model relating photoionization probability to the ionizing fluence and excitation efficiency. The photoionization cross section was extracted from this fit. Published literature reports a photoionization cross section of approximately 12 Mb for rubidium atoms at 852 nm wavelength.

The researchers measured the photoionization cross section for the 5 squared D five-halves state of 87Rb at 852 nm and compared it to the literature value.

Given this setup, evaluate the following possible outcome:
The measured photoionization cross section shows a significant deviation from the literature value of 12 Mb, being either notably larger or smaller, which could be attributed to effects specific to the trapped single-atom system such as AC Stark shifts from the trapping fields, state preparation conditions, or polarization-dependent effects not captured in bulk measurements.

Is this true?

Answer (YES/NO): NO